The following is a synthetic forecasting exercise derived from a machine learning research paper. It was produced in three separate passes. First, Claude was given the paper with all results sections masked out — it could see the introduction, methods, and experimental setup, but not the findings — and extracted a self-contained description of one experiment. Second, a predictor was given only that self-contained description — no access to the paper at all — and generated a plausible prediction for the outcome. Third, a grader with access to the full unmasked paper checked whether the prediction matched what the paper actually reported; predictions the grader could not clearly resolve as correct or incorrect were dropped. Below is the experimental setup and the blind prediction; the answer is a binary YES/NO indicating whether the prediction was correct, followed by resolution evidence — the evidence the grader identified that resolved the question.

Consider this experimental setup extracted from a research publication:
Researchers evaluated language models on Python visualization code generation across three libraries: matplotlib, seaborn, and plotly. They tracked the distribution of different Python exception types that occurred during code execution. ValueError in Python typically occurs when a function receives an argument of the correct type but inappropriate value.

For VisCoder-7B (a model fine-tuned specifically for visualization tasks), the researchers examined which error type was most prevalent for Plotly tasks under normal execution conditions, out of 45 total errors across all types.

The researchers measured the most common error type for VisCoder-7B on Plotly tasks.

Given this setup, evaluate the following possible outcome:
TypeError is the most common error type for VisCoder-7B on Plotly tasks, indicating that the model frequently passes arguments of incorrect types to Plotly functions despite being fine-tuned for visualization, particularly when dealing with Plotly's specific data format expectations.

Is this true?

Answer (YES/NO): NO